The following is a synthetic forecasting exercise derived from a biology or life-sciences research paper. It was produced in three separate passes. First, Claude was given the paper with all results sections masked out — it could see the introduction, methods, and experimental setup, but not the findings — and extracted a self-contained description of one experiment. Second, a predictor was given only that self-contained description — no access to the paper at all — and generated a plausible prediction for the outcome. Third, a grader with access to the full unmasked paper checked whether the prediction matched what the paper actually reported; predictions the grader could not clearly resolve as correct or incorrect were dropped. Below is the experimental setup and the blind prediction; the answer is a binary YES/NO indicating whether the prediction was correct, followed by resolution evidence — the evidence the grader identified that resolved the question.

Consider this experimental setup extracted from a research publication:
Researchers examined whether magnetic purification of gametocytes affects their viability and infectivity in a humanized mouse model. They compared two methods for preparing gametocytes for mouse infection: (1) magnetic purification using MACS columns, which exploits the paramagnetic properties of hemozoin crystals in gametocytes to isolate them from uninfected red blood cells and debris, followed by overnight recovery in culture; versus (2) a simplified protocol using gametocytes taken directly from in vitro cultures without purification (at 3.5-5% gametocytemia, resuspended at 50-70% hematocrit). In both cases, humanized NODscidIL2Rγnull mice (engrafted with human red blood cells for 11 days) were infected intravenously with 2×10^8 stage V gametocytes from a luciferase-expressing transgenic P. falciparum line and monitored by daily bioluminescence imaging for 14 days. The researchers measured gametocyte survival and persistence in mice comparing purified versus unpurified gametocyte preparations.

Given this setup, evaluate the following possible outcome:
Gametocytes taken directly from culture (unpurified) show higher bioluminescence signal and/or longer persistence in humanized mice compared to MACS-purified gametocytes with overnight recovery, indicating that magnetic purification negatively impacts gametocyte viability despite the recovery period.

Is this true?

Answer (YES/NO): YES